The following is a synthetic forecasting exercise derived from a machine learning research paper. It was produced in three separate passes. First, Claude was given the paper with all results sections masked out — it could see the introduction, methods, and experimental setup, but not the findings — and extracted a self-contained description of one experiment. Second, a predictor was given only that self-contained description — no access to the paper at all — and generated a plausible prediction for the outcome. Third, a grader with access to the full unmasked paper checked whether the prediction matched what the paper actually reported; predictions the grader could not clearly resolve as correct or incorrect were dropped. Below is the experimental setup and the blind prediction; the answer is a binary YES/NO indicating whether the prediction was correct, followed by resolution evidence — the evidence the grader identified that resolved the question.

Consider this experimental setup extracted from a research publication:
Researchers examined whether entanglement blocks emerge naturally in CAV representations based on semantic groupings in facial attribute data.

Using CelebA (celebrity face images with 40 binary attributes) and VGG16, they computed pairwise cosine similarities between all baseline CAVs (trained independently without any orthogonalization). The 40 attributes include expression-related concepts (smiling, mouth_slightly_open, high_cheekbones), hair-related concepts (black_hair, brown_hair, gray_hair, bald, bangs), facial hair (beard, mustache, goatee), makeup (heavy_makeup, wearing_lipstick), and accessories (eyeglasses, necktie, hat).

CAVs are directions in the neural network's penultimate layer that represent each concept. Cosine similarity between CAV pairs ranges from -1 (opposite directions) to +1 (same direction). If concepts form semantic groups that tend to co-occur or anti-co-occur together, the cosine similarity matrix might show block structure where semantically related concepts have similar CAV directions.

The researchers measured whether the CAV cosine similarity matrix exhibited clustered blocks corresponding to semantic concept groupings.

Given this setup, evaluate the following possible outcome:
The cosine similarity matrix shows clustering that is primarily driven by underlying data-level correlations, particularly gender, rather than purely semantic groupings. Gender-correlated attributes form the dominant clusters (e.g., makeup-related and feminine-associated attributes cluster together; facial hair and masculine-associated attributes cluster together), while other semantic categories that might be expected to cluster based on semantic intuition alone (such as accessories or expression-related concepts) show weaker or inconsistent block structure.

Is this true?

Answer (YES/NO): YES